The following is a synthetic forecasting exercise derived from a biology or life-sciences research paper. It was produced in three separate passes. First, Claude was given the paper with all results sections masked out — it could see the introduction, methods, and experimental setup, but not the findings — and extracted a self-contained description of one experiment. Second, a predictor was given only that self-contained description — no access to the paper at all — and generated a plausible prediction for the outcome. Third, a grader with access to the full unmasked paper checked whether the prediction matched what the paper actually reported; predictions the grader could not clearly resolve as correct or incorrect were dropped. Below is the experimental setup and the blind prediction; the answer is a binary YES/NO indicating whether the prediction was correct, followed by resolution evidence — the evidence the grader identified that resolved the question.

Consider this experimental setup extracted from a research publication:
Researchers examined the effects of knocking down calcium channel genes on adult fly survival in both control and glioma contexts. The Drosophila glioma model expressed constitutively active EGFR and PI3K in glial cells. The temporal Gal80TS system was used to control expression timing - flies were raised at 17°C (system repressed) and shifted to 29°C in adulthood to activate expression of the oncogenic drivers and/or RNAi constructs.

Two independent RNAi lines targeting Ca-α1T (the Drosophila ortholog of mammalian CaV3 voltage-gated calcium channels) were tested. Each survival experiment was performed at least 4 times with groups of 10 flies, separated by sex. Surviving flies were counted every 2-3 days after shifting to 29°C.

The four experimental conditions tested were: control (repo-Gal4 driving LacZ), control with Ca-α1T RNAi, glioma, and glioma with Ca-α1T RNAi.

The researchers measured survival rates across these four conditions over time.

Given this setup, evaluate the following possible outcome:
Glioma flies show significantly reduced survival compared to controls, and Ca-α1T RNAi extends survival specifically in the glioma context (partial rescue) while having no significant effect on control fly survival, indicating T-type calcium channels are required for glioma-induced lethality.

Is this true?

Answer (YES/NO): NO